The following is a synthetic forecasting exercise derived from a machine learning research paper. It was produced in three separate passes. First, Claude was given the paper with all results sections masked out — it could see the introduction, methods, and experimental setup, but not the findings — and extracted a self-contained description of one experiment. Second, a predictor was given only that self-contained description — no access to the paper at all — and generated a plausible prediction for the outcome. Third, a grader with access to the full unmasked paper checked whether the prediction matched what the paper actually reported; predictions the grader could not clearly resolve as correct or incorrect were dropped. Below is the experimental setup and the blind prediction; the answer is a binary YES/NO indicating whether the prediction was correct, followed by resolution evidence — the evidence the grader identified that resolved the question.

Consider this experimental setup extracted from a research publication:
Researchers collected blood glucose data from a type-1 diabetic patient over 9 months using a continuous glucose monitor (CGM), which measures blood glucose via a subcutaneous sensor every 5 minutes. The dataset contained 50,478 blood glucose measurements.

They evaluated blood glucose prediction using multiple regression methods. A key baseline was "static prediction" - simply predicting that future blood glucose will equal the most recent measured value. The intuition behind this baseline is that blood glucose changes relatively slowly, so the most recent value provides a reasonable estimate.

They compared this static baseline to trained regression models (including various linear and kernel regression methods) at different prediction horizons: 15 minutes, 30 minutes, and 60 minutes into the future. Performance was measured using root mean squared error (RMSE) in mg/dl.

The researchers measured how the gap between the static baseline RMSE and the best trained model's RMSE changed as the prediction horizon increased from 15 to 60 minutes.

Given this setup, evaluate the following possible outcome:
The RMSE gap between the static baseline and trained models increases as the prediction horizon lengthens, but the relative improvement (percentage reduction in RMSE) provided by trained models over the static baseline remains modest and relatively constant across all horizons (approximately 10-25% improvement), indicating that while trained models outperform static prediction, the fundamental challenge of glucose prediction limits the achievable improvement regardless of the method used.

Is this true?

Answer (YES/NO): NO